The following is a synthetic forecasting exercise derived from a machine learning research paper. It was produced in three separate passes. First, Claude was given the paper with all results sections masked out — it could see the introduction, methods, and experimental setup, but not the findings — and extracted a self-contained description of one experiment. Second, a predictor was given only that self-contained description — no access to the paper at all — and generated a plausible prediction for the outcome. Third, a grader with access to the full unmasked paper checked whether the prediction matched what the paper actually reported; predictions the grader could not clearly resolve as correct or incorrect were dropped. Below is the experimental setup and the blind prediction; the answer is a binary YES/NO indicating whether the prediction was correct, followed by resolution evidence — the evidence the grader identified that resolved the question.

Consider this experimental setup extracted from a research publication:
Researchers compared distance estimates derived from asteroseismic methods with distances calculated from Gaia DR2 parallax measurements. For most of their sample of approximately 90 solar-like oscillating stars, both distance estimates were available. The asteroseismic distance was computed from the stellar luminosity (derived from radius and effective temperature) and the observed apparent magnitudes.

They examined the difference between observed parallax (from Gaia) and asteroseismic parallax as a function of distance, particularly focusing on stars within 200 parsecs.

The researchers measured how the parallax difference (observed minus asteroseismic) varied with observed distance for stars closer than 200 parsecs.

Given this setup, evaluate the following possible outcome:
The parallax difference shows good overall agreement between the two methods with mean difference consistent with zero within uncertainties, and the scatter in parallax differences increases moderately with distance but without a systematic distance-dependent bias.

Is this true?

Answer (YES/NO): NO